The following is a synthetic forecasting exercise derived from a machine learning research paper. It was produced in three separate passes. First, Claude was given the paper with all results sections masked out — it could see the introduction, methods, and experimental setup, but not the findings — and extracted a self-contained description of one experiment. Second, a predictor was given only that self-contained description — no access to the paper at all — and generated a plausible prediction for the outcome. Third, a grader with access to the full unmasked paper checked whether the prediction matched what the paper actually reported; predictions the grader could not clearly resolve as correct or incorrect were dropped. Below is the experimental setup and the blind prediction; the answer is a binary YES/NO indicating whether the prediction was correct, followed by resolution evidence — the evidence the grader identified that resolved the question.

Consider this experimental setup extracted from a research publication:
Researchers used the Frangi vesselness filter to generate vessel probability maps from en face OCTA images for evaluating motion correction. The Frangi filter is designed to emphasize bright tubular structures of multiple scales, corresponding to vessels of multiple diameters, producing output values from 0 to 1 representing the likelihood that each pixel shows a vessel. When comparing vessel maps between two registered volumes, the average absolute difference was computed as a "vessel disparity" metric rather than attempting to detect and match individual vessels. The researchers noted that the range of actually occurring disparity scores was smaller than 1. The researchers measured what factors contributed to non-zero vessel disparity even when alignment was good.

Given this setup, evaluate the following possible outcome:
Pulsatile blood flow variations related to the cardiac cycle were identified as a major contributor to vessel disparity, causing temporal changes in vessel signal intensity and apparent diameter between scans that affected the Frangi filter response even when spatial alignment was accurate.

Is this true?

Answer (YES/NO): NO